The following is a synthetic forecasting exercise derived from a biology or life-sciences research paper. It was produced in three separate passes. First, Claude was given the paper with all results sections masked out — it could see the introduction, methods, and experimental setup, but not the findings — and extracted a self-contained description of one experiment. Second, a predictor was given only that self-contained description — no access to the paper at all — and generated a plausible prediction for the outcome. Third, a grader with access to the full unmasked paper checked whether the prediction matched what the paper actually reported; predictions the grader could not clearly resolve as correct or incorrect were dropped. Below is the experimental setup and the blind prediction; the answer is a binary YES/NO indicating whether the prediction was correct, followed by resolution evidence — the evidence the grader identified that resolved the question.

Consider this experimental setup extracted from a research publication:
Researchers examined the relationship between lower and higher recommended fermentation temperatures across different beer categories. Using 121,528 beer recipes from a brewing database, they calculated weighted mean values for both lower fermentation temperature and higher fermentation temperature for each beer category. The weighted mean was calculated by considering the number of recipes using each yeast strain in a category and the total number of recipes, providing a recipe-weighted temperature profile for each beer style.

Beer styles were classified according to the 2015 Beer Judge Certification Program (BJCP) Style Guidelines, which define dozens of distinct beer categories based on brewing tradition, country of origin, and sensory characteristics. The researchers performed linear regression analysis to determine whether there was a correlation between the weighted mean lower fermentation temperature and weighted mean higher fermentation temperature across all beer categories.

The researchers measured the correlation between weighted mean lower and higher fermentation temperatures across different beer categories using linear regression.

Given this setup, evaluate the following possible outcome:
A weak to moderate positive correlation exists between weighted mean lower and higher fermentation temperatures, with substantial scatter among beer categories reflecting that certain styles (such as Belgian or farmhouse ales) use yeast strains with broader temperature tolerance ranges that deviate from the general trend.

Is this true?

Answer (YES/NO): NO